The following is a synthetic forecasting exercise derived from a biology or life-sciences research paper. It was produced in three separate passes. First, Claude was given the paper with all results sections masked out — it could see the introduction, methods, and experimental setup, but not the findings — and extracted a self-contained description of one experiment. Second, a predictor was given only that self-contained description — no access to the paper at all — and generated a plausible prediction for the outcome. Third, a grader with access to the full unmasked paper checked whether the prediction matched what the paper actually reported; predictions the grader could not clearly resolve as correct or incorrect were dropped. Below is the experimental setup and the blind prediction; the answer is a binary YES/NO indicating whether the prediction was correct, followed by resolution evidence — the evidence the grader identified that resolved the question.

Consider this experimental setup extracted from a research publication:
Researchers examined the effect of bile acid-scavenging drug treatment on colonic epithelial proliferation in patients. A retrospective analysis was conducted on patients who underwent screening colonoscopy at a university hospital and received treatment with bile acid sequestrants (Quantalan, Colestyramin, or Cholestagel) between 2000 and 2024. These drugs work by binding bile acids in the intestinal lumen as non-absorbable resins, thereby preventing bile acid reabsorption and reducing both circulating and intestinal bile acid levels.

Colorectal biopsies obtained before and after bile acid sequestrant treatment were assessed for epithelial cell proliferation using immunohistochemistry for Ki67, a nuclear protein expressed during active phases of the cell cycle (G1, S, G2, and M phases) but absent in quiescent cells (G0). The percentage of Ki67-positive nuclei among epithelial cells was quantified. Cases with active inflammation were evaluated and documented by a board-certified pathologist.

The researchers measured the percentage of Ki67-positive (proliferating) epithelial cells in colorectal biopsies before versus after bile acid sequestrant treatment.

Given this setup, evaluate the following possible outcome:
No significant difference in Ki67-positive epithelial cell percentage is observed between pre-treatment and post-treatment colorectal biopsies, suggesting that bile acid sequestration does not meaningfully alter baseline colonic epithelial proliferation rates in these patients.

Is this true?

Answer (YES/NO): NO